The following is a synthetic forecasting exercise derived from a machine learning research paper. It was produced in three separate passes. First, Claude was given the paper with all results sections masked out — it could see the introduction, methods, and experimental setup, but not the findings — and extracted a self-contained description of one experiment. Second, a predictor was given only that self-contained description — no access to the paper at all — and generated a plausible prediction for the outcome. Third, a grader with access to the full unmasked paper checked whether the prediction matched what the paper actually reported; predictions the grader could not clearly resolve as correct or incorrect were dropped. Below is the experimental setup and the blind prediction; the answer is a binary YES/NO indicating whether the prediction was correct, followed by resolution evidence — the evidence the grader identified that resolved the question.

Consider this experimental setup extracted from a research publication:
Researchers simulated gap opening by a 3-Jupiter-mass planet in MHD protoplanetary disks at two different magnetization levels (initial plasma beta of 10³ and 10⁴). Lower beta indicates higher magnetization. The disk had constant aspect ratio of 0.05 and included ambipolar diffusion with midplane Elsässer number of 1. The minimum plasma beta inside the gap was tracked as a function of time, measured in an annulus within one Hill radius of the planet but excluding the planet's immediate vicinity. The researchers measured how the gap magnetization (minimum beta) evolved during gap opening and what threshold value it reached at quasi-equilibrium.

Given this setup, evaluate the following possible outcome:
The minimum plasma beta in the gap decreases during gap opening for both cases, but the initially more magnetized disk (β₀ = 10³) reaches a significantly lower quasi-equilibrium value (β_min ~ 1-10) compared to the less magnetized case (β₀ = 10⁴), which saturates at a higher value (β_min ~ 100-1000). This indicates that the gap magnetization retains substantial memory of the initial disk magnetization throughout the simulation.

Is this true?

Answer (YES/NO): NO